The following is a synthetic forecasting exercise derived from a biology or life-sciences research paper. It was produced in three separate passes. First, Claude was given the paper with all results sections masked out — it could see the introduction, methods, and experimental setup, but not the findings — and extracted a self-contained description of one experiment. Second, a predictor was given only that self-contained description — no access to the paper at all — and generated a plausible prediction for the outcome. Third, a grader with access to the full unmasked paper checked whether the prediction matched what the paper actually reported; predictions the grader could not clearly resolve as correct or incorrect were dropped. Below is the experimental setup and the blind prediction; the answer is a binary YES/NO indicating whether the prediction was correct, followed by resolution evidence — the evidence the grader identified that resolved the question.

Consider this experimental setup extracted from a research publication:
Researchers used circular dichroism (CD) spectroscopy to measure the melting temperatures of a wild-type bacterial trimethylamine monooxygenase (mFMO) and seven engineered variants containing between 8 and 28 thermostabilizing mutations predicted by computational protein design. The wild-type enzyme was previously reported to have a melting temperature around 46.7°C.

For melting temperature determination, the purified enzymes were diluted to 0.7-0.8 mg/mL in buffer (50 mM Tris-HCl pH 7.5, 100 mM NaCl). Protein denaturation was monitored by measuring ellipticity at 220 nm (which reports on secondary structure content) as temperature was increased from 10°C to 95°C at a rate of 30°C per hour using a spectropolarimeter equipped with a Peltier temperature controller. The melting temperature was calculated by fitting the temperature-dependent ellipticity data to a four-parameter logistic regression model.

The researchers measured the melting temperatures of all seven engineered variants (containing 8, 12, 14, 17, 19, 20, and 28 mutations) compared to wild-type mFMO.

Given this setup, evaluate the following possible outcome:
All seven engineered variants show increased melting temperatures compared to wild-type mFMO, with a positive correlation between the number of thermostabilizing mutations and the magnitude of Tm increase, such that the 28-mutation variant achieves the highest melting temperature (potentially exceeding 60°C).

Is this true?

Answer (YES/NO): NO